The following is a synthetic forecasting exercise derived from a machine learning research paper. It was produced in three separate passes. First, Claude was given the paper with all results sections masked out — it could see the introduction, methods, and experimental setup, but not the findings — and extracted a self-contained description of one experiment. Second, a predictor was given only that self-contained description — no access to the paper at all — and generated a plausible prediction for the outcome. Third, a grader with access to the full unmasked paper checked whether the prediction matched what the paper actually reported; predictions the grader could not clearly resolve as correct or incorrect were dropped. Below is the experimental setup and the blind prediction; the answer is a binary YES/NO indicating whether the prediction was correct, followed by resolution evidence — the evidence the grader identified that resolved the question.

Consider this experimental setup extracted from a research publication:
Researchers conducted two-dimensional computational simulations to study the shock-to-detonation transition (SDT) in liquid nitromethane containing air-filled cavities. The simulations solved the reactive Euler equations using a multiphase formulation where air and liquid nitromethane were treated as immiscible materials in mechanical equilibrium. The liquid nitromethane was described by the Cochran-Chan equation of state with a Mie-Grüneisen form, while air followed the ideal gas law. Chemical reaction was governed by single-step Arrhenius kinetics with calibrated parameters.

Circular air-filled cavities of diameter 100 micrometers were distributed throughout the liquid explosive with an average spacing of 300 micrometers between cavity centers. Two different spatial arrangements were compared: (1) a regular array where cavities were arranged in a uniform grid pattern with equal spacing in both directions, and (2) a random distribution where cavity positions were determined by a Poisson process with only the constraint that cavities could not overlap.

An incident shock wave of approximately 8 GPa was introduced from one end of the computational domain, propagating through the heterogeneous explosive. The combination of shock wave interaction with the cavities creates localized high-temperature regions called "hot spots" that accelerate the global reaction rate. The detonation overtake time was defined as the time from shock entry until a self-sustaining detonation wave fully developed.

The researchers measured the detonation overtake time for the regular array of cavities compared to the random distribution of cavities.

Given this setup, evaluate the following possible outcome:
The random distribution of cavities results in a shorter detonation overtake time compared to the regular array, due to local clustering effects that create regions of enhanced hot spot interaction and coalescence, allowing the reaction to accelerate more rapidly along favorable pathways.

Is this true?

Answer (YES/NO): YES